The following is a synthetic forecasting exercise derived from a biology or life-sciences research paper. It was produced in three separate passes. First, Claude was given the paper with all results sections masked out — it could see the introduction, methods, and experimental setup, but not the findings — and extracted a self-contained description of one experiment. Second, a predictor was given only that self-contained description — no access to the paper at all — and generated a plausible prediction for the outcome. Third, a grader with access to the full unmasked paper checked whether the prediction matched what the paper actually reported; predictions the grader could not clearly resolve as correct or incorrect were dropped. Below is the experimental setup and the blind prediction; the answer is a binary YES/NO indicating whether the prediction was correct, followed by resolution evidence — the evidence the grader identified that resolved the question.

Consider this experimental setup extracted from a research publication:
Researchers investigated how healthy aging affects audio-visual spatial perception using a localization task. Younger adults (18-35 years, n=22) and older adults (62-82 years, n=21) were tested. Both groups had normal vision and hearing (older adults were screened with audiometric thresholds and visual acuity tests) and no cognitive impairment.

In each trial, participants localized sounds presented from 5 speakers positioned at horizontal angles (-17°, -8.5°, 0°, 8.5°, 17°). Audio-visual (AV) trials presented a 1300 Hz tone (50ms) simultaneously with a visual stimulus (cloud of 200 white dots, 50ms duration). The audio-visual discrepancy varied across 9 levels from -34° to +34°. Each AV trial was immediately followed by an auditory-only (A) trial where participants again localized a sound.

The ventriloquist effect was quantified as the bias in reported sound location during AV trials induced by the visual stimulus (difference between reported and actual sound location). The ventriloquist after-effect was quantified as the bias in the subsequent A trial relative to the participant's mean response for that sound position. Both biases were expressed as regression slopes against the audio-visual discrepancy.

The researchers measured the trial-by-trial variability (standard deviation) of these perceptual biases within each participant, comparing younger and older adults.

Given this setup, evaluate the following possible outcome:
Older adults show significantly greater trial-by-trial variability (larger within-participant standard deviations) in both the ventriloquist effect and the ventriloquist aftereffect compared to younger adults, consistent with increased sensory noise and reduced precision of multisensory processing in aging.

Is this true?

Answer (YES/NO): YES